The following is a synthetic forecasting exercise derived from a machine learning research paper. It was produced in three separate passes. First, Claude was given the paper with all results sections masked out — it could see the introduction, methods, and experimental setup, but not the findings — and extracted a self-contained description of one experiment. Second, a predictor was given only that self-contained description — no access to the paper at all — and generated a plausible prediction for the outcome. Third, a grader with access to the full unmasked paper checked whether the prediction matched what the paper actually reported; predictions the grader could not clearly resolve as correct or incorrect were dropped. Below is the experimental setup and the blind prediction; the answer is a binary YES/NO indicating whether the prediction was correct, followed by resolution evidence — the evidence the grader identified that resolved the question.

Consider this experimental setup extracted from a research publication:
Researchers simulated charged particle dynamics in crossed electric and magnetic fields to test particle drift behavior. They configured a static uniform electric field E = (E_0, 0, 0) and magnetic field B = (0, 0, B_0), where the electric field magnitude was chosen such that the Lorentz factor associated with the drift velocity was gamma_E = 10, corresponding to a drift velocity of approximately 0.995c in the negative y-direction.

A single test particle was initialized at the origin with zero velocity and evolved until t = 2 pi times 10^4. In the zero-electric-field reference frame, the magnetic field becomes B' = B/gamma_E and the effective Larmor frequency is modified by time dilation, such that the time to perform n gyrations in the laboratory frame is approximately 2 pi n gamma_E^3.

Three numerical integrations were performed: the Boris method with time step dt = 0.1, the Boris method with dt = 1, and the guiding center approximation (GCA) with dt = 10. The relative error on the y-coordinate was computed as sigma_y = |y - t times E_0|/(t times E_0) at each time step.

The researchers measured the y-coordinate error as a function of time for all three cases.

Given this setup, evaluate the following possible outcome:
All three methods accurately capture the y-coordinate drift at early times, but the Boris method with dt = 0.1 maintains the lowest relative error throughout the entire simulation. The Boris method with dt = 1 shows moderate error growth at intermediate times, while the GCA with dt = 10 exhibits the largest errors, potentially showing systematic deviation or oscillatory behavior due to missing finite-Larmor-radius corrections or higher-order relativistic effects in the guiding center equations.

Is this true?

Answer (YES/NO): NO